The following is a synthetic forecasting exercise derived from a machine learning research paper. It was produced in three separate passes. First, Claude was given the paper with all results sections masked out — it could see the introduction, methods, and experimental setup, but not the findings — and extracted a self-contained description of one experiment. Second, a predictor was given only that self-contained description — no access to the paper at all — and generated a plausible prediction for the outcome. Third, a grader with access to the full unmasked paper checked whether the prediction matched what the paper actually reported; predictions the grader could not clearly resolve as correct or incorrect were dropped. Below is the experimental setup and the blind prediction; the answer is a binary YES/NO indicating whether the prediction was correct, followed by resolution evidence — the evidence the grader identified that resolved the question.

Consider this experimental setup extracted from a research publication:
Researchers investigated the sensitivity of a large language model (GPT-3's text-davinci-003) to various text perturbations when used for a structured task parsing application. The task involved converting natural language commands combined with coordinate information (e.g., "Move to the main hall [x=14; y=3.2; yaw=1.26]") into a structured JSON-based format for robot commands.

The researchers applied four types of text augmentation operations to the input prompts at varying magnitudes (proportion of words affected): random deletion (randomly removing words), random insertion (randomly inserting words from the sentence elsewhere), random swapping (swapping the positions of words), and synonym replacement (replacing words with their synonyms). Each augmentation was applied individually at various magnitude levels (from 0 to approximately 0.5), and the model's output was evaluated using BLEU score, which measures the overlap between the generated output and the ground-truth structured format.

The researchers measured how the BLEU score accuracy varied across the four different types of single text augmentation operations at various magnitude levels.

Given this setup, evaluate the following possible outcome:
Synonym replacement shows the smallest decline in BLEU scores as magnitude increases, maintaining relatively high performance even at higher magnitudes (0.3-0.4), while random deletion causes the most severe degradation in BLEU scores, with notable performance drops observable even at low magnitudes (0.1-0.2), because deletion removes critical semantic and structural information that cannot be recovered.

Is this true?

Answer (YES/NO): NO